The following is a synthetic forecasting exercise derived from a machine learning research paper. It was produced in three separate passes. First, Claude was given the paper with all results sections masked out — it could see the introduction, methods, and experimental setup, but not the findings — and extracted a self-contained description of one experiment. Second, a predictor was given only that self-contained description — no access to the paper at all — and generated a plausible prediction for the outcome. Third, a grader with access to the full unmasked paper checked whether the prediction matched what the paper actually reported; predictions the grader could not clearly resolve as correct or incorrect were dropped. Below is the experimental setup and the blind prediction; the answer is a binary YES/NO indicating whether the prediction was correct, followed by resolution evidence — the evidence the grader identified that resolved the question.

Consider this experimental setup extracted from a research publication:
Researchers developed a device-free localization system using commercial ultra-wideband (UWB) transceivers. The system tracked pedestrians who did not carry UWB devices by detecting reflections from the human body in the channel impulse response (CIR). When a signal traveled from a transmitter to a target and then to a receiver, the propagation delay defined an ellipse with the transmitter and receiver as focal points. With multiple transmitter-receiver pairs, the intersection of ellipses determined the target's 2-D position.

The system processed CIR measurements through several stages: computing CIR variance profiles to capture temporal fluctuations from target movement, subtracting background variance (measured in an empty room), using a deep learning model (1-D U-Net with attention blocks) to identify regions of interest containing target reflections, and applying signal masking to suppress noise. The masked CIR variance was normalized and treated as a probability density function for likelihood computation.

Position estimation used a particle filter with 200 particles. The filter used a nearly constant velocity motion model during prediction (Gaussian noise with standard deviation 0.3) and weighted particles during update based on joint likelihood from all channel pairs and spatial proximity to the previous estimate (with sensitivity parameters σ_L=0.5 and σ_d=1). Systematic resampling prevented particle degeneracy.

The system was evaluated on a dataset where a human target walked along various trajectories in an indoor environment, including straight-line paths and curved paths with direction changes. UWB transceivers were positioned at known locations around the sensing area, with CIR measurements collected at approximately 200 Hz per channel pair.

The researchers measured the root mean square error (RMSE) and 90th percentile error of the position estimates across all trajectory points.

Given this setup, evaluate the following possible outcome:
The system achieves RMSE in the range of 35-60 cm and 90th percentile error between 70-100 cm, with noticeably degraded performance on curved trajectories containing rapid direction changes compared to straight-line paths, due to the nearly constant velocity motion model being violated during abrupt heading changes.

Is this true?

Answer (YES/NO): NO